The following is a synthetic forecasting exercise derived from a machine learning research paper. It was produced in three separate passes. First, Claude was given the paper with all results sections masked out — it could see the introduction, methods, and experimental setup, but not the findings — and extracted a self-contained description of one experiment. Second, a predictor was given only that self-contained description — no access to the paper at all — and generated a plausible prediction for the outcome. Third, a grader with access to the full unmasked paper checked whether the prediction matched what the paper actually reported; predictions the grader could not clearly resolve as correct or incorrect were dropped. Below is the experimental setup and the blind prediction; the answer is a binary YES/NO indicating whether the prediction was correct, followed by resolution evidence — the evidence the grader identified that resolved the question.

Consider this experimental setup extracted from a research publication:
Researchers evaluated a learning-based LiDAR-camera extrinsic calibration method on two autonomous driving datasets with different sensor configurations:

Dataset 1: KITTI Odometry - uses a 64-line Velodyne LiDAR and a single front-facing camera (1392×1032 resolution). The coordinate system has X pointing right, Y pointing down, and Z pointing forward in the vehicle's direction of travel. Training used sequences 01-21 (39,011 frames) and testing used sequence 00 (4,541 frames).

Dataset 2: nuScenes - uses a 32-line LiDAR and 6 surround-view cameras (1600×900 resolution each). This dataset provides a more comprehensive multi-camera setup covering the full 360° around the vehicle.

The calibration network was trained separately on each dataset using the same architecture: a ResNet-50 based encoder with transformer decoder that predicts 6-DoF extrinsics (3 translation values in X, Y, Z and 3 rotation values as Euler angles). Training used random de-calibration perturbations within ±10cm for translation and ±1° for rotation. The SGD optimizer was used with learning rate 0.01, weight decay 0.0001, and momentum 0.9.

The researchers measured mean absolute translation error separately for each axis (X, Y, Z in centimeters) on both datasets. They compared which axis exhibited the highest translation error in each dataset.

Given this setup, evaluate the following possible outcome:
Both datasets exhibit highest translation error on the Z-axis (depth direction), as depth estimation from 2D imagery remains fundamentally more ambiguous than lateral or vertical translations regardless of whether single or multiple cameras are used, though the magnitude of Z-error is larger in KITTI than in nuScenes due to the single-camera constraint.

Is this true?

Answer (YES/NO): NO